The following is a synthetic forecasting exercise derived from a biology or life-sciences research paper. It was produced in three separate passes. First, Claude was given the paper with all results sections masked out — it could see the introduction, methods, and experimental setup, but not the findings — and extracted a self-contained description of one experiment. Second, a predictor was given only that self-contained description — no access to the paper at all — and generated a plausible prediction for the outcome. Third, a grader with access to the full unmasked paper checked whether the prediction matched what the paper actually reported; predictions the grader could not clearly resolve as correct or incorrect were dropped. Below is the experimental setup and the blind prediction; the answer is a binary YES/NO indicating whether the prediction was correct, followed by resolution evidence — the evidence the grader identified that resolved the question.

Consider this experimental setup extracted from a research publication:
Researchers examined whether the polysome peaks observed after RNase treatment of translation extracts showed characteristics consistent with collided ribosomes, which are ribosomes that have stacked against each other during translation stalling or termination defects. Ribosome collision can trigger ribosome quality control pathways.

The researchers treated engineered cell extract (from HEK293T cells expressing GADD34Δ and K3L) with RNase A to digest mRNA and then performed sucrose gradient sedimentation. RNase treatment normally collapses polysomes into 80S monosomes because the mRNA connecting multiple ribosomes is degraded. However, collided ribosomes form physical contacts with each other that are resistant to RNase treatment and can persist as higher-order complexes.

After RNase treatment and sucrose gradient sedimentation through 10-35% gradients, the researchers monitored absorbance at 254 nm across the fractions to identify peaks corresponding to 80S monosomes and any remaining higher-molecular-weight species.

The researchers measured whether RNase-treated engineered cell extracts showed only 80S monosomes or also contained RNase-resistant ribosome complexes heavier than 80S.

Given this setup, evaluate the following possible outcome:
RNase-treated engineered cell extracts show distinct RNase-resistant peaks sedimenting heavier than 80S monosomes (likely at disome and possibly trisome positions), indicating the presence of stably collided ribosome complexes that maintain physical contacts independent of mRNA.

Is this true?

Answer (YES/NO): YES